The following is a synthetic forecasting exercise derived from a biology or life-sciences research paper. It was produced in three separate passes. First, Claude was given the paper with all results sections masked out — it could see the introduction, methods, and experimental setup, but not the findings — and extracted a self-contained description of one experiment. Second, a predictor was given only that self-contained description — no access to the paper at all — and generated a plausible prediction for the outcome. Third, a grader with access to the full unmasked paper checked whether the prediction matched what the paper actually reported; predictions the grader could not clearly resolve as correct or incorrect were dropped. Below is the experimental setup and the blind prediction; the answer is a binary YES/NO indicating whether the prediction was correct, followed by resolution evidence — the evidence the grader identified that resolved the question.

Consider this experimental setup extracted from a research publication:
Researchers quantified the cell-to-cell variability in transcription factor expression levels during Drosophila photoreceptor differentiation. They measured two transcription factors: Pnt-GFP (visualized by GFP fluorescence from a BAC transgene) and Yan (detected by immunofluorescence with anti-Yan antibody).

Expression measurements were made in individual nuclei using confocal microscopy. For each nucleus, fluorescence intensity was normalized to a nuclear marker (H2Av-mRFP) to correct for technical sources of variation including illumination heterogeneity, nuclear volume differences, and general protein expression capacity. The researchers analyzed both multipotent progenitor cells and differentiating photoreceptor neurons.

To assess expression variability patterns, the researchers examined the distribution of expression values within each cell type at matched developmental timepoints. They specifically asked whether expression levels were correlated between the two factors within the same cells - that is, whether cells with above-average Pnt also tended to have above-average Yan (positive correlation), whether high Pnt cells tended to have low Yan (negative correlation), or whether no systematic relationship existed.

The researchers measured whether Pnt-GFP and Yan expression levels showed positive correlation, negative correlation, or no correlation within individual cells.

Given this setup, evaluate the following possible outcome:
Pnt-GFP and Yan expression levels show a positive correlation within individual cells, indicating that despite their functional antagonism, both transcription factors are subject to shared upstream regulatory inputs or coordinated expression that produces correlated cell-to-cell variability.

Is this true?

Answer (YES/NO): YES